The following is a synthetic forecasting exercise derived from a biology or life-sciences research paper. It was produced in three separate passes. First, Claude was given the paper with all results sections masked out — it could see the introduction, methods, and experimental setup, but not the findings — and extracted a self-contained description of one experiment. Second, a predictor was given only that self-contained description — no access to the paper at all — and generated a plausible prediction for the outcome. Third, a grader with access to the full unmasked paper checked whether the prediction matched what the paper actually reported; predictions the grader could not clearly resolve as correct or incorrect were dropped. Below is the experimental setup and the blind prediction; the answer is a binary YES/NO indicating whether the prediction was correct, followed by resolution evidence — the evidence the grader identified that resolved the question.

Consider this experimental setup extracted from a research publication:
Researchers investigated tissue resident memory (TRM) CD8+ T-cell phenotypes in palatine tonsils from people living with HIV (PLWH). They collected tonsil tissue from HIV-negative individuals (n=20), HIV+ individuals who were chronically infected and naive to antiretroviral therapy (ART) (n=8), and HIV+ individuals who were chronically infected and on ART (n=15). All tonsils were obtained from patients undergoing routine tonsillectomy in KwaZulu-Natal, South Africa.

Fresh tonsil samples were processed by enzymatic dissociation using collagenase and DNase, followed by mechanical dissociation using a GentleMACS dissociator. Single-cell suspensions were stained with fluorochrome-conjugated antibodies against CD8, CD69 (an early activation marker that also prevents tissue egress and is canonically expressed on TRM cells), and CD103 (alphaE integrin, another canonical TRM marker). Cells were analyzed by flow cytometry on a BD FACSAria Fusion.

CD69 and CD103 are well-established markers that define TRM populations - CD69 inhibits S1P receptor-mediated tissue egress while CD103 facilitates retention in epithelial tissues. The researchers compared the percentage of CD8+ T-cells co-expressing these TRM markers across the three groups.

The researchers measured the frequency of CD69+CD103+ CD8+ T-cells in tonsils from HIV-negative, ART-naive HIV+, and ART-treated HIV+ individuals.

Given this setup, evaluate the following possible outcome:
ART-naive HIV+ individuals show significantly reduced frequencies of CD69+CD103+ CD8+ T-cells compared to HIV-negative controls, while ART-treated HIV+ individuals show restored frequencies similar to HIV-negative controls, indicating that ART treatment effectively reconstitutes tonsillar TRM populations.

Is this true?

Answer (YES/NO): NO